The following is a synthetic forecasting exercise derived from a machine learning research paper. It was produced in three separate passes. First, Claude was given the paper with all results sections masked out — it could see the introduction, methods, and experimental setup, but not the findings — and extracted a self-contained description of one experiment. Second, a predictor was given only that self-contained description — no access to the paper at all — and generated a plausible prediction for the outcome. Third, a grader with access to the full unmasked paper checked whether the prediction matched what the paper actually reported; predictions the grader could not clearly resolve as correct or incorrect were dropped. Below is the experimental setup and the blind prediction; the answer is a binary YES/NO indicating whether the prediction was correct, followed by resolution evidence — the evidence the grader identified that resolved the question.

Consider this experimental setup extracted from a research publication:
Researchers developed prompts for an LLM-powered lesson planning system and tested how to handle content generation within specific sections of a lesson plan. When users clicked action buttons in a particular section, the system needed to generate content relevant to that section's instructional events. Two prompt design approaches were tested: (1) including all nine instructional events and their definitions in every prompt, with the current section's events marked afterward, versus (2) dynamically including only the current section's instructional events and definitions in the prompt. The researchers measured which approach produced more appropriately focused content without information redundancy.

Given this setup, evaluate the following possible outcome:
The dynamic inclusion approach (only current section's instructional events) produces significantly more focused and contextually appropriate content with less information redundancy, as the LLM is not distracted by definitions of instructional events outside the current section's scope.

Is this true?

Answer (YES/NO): NO